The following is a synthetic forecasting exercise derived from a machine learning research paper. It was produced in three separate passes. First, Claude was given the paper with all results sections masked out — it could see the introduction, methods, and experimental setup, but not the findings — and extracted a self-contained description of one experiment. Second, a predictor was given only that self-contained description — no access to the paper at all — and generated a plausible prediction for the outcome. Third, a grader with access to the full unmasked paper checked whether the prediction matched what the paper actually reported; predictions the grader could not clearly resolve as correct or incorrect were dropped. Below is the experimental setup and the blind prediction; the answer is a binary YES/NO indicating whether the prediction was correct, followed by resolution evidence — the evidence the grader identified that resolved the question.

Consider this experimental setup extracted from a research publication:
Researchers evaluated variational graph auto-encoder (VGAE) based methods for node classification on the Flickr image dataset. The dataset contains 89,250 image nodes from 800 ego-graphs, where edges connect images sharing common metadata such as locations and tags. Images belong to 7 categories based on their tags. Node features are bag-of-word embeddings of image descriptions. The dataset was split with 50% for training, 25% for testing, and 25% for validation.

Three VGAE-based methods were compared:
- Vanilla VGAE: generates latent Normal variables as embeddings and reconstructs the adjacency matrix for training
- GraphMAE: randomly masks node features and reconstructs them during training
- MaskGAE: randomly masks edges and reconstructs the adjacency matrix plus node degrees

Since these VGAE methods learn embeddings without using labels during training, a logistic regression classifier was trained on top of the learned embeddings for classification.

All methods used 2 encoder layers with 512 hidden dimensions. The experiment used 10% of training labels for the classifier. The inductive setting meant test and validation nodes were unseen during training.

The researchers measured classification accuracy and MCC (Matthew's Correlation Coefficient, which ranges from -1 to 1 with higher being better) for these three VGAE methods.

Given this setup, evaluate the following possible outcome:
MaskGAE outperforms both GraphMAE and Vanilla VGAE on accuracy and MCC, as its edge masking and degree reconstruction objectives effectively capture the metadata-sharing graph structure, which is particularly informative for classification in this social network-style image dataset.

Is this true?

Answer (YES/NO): YES